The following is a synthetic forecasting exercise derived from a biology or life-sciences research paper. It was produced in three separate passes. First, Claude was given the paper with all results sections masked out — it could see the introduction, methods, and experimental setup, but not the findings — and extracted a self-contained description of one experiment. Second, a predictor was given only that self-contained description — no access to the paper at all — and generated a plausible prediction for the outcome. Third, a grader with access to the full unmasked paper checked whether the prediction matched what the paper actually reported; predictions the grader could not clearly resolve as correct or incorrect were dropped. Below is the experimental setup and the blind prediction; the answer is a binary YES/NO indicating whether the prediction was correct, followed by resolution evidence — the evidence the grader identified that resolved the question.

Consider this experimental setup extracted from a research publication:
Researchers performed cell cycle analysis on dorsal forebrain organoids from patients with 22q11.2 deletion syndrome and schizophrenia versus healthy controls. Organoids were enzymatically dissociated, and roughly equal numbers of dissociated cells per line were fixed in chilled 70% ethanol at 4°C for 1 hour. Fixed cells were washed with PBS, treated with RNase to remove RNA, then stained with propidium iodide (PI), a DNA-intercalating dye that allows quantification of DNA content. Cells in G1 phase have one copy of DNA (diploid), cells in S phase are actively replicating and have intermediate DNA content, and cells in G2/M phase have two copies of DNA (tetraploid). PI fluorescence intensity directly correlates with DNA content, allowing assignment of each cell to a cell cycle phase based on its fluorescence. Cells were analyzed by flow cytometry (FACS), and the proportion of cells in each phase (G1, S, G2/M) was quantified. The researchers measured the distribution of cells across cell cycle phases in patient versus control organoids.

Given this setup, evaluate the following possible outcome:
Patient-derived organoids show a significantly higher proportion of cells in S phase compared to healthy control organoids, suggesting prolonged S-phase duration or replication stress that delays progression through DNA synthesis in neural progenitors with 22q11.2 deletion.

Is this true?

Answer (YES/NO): NO